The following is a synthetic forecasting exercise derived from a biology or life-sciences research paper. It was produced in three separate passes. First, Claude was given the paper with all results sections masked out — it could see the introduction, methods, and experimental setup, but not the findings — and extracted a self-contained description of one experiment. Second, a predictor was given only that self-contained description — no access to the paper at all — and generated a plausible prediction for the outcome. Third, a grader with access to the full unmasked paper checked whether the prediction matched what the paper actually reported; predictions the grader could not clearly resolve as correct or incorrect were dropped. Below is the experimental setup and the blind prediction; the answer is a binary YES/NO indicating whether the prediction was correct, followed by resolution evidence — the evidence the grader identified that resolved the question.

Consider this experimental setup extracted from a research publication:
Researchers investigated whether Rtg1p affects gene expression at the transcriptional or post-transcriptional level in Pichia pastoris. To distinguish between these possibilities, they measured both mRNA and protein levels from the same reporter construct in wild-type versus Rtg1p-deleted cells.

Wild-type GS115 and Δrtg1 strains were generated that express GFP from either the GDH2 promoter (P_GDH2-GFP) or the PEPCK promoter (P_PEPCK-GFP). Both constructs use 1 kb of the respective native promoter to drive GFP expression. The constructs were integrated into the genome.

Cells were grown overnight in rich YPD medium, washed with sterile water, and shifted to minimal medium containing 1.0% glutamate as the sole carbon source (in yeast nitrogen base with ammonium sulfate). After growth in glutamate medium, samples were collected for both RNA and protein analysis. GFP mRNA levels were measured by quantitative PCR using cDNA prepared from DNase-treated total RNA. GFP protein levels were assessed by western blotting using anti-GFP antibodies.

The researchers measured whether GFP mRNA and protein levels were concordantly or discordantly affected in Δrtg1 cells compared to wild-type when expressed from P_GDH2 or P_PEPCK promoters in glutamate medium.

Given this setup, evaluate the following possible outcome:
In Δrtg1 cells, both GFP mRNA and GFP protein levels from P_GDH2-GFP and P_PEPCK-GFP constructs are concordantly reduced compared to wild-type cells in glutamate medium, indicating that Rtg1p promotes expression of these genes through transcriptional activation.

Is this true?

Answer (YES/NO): NO